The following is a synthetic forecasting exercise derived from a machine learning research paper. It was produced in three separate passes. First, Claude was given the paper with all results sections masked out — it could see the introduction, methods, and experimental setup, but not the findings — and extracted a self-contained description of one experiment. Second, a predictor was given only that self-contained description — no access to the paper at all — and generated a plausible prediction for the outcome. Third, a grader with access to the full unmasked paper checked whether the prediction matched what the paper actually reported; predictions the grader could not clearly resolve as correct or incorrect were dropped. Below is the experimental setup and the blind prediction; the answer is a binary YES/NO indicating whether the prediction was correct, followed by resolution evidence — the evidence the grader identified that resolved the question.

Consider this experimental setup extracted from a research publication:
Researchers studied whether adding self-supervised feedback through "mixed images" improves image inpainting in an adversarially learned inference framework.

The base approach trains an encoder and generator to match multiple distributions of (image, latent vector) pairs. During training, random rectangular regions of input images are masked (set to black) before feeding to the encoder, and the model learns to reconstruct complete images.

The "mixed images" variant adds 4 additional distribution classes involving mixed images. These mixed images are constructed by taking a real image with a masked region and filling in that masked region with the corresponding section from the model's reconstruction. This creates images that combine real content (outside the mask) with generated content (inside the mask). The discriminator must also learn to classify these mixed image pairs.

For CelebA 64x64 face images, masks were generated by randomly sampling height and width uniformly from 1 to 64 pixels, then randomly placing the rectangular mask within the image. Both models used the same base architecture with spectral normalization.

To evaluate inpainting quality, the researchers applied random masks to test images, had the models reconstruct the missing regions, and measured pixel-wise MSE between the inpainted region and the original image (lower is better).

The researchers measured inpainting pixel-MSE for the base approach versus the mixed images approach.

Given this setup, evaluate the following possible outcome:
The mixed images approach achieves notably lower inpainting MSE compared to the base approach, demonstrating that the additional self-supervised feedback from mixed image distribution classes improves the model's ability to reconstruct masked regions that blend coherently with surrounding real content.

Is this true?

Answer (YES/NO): YES